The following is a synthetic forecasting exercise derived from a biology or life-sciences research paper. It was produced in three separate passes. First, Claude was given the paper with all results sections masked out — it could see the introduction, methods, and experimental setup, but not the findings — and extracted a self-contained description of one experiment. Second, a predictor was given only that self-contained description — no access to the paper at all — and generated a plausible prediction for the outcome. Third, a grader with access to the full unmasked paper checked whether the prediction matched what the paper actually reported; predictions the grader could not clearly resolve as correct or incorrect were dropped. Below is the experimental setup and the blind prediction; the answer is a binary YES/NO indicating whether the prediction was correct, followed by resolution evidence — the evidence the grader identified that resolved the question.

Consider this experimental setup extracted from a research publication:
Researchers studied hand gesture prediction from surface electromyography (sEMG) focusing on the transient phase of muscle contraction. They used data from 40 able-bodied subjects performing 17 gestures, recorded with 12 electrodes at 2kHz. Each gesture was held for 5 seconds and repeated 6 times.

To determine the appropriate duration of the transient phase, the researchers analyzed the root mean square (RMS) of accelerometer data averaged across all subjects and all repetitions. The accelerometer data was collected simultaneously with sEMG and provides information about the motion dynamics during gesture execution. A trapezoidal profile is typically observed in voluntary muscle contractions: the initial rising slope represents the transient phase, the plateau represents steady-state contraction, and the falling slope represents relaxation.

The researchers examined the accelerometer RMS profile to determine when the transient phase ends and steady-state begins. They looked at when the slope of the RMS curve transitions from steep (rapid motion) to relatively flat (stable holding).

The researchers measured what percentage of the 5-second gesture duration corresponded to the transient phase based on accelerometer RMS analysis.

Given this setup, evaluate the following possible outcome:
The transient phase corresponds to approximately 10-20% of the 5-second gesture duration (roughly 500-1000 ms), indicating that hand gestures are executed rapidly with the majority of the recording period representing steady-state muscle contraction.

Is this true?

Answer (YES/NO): YES